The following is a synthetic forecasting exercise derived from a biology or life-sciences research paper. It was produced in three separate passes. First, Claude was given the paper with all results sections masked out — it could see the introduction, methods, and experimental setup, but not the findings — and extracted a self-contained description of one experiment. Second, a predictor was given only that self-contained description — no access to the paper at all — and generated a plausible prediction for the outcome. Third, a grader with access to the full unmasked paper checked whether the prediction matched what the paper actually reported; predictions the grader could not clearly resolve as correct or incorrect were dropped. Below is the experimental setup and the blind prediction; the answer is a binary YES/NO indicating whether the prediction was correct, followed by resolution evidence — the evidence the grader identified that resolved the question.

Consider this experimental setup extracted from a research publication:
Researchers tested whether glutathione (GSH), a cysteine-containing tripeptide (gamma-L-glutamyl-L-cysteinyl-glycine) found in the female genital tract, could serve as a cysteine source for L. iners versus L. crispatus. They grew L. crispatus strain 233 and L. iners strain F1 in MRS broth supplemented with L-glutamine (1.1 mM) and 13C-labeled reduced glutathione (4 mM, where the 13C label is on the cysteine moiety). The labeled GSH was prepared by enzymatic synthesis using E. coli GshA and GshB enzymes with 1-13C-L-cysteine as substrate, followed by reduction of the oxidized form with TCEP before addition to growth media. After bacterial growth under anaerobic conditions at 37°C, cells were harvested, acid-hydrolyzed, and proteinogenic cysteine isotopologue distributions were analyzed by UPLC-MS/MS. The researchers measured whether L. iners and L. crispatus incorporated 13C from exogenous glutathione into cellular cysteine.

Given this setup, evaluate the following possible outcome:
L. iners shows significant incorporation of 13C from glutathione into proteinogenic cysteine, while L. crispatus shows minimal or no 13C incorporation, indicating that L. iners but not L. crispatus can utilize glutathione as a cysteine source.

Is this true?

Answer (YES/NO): NO